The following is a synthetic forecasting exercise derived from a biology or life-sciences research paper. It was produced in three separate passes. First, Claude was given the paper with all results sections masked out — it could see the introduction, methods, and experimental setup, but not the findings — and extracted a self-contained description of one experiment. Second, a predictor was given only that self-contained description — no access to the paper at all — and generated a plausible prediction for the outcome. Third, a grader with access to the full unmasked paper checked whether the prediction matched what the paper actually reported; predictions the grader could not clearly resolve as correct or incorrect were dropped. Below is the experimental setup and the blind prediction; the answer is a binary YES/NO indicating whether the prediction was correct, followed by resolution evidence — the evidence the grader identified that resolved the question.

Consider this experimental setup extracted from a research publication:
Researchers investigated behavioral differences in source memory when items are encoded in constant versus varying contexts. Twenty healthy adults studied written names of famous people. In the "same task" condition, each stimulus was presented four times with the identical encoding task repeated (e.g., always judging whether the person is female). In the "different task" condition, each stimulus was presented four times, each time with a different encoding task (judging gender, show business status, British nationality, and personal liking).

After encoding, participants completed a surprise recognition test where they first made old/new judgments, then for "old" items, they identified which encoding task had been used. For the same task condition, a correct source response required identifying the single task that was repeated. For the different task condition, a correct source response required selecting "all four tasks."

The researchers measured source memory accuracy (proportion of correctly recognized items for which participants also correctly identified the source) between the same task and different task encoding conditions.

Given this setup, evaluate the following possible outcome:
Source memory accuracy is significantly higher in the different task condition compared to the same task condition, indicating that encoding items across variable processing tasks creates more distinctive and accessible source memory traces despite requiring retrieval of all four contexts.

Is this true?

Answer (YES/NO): NO